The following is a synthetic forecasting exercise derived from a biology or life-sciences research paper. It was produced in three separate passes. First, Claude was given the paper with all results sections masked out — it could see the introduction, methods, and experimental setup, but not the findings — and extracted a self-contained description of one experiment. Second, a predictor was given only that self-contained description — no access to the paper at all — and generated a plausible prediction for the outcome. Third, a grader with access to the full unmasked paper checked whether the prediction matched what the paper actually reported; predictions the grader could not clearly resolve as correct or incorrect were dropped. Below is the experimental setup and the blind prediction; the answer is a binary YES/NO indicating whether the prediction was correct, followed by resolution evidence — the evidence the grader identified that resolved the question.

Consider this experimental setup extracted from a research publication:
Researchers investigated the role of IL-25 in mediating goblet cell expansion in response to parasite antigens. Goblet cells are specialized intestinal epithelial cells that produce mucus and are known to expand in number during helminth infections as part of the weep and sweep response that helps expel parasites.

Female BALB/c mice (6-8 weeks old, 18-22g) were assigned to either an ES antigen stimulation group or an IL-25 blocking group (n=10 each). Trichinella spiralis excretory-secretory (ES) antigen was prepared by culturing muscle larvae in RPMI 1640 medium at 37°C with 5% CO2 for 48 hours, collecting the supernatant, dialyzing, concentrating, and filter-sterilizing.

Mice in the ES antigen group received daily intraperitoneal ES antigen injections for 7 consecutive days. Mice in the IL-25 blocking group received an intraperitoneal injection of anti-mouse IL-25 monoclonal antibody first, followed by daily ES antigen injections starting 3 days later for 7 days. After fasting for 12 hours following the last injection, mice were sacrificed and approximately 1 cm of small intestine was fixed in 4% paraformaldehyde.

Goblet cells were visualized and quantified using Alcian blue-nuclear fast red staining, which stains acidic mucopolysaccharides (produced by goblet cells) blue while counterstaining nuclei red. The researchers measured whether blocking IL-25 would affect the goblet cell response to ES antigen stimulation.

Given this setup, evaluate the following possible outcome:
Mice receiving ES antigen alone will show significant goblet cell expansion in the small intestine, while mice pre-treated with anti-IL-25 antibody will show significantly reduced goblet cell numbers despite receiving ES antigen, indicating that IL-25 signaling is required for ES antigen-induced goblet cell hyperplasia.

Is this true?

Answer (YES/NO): YES